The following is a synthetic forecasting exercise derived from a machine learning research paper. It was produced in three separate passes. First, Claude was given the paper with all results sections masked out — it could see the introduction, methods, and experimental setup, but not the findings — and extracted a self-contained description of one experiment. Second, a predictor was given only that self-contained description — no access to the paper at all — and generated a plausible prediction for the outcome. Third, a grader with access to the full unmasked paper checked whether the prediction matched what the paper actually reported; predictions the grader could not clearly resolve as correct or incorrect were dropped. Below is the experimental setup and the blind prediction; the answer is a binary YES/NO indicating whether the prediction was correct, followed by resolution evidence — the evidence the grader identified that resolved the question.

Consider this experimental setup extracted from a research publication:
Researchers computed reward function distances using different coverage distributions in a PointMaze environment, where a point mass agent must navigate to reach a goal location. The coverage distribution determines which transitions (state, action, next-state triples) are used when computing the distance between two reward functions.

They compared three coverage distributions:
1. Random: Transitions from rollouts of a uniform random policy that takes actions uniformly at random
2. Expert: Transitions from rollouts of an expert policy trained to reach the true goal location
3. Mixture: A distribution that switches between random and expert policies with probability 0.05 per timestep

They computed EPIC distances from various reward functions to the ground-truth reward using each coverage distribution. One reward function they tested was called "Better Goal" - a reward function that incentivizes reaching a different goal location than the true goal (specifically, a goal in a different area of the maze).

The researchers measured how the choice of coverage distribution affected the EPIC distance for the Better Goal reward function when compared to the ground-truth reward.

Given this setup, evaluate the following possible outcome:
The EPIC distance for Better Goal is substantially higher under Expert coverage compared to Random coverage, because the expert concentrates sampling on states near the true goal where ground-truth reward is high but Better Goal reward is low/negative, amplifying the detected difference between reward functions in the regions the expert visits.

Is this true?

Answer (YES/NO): NO